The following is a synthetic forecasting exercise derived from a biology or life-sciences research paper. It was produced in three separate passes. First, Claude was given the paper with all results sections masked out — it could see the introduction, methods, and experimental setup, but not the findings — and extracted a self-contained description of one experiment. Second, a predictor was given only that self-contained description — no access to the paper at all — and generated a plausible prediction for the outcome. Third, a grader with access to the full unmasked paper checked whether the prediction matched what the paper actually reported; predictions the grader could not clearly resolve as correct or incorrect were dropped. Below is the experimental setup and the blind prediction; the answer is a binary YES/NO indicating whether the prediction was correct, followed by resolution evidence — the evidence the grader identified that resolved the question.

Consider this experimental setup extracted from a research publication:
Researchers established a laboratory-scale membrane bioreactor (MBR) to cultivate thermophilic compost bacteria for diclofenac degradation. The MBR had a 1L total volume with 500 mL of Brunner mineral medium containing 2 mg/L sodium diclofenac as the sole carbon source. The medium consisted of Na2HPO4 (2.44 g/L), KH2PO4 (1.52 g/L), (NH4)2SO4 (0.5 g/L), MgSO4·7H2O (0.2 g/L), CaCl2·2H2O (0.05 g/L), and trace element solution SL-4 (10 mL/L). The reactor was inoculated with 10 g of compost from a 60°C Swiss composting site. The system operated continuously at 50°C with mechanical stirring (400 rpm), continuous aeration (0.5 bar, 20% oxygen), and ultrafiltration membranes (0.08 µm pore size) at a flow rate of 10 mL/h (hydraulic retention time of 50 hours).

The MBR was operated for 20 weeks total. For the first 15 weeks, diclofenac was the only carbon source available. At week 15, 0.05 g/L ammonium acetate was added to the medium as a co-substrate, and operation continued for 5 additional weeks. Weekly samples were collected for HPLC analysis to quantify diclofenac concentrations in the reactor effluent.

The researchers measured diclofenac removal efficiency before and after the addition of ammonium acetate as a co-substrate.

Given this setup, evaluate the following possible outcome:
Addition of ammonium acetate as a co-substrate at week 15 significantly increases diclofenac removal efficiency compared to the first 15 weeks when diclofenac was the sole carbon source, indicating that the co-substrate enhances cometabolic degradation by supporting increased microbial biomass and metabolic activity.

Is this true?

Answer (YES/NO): YES